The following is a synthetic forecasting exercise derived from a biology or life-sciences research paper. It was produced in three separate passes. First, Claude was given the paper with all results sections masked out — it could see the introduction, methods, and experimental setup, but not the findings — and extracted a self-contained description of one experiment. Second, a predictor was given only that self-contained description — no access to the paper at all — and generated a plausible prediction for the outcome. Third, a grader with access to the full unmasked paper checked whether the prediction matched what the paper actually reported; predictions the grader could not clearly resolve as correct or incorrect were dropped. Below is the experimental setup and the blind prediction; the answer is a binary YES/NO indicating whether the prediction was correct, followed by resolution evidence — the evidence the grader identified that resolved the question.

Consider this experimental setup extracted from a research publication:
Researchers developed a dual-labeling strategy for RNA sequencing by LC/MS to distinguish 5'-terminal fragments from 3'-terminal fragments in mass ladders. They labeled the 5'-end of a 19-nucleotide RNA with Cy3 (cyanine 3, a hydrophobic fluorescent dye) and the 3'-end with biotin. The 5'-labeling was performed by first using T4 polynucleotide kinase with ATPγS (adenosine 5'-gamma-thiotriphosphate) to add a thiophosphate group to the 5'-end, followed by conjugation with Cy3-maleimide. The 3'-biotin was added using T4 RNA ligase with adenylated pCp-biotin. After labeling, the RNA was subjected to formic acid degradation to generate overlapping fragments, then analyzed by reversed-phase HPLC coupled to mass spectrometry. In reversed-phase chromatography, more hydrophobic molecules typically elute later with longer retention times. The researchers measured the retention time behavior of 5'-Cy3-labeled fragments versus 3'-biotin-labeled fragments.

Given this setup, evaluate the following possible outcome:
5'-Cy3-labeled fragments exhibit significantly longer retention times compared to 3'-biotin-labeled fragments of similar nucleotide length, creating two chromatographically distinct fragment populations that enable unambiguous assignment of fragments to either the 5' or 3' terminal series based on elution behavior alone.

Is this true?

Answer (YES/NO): NO